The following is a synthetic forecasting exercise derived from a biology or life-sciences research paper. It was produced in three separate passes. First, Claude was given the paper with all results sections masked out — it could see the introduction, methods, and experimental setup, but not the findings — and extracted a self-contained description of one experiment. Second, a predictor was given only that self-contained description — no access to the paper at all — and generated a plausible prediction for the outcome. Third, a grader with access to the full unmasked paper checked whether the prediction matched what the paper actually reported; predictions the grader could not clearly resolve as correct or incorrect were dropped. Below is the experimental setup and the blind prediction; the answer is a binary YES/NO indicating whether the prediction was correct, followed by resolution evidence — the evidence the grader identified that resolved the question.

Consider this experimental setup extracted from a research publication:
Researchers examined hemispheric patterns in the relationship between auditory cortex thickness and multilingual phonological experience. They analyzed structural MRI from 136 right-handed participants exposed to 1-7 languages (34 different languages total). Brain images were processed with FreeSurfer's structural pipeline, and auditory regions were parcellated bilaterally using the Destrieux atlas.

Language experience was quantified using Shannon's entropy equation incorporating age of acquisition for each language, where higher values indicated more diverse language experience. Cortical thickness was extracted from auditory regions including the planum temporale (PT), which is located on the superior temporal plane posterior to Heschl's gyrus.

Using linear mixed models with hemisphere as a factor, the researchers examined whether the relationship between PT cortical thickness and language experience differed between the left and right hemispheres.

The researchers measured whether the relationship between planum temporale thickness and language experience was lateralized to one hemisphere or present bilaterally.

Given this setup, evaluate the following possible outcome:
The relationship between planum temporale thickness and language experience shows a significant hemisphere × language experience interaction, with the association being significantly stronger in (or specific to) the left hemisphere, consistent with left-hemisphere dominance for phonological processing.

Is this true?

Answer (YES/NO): NO